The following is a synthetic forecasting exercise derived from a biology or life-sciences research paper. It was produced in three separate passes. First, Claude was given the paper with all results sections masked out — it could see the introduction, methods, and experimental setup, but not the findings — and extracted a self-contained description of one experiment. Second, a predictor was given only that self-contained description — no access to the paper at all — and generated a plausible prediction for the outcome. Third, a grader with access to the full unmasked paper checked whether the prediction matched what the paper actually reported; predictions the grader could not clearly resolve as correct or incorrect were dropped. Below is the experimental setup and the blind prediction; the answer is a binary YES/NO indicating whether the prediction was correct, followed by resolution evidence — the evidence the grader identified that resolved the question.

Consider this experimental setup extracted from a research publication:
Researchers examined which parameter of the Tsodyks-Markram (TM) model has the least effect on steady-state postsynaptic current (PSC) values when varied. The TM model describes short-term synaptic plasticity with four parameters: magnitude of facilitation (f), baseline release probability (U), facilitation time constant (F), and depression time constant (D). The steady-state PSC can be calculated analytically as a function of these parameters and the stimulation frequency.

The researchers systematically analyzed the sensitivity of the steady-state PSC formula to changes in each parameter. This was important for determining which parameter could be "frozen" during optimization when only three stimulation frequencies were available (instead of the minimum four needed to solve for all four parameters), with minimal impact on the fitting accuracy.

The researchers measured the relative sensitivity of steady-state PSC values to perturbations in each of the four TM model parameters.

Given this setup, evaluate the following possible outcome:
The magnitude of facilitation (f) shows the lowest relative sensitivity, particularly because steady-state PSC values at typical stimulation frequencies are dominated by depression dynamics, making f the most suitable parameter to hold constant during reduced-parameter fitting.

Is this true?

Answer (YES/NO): NO